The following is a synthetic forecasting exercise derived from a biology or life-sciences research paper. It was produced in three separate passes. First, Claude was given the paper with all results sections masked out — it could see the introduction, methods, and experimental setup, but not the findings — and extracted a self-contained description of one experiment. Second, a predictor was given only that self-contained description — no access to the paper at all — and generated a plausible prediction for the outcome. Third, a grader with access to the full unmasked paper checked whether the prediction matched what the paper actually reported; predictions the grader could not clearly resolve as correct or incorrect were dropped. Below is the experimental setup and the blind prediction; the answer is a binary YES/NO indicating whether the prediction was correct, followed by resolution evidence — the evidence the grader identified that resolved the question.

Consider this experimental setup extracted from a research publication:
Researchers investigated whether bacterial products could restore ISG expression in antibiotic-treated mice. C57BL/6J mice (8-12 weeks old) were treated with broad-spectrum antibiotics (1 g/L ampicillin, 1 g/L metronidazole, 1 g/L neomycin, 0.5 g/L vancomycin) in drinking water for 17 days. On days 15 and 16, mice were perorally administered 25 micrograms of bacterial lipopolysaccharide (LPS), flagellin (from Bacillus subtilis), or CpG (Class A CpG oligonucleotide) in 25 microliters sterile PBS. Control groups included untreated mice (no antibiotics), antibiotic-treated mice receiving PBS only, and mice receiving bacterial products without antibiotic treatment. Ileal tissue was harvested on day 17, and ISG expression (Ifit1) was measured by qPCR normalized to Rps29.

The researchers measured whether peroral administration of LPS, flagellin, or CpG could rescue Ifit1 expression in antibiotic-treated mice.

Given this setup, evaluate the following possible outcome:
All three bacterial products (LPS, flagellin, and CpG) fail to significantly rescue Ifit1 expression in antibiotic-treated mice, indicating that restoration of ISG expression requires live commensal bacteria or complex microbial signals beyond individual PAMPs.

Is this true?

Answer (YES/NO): NO